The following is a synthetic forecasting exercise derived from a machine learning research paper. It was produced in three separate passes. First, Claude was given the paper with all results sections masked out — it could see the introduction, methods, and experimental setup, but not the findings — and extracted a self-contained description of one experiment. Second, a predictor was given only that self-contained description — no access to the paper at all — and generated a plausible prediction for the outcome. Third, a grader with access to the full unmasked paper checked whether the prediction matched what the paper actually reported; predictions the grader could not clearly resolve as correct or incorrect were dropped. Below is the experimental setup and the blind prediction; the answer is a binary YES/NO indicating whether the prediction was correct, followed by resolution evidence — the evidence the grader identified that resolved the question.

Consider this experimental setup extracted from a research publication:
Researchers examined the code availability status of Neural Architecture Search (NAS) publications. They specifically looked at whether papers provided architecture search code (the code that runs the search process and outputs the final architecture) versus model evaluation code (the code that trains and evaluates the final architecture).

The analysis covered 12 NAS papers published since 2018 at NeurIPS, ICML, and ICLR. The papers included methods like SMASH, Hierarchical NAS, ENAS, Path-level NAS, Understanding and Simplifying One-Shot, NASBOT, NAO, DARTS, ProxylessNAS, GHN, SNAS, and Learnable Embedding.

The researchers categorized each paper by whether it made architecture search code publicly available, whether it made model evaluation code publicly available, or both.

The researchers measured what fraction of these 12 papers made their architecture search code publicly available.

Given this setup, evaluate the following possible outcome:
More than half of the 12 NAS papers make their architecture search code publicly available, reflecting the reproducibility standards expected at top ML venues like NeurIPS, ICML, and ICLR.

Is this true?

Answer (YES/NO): NO